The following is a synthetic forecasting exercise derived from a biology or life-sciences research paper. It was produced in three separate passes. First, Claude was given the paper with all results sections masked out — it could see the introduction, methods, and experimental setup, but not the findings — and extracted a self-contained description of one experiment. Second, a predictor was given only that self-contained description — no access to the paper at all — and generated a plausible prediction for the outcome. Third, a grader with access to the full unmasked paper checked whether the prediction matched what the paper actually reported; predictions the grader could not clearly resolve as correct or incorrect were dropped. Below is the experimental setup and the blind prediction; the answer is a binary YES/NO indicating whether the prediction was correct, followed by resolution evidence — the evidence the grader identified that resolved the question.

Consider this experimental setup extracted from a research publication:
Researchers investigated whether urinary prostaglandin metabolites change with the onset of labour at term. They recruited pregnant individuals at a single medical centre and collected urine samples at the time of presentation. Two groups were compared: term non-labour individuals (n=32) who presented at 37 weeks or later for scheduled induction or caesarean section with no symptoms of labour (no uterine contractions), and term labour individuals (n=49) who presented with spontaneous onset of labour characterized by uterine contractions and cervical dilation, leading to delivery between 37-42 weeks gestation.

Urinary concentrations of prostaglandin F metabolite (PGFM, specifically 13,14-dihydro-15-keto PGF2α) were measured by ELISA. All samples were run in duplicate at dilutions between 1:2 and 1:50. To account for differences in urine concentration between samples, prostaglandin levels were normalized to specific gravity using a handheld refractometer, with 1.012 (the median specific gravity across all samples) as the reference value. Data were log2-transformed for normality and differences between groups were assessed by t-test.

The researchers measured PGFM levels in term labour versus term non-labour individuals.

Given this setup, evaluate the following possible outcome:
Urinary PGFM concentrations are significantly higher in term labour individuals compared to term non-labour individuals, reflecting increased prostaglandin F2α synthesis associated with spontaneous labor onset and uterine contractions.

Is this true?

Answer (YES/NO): YES